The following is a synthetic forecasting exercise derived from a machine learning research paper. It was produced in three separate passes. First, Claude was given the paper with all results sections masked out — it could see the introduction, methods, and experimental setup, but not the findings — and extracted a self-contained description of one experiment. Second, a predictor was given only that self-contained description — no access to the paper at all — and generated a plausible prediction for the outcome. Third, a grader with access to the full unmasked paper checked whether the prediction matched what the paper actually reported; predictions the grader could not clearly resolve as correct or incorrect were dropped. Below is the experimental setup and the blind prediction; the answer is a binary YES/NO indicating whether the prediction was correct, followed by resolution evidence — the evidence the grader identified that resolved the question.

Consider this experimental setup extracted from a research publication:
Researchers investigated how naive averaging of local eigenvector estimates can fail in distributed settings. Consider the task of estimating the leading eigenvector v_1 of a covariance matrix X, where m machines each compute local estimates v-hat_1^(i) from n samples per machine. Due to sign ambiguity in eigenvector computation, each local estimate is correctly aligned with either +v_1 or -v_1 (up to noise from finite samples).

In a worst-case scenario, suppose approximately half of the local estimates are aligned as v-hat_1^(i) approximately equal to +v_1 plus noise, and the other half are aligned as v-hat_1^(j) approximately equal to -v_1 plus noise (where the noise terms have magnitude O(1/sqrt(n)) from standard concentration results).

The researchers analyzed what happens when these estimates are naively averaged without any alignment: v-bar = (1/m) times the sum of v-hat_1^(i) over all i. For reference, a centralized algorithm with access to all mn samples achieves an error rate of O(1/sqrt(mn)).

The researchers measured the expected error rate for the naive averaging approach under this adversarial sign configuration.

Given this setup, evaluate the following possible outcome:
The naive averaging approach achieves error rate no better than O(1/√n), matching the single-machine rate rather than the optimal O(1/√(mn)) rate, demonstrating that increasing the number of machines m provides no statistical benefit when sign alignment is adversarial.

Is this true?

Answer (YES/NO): YES